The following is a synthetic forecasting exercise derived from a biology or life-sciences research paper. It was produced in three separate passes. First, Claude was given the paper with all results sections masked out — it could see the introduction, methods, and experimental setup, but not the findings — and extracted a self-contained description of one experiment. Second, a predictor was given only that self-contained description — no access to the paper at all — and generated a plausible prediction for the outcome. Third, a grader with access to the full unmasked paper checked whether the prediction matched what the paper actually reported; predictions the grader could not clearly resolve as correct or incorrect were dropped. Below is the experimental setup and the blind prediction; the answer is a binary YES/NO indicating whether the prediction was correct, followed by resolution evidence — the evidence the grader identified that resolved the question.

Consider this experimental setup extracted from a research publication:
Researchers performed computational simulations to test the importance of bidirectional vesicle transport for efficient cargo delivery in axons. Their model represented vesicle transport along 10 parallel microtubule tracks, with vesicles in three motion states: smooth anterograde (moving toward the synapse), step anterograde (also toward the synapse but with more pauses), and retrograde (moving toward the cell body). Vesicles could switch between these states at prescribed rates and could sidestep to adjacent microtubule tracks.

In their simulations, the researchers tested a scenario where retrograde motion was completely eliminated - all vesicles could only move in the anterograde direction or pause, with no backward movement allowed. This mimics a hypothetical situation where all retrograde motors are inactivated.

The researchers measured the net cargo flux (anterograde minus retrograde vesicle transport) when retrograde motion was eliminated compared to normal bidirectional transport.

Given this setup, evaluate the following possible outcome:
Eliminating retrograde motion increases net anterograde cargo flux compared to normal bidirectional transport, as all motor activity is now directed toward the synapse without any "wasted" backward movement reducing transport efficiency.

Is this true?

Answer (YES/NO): NO